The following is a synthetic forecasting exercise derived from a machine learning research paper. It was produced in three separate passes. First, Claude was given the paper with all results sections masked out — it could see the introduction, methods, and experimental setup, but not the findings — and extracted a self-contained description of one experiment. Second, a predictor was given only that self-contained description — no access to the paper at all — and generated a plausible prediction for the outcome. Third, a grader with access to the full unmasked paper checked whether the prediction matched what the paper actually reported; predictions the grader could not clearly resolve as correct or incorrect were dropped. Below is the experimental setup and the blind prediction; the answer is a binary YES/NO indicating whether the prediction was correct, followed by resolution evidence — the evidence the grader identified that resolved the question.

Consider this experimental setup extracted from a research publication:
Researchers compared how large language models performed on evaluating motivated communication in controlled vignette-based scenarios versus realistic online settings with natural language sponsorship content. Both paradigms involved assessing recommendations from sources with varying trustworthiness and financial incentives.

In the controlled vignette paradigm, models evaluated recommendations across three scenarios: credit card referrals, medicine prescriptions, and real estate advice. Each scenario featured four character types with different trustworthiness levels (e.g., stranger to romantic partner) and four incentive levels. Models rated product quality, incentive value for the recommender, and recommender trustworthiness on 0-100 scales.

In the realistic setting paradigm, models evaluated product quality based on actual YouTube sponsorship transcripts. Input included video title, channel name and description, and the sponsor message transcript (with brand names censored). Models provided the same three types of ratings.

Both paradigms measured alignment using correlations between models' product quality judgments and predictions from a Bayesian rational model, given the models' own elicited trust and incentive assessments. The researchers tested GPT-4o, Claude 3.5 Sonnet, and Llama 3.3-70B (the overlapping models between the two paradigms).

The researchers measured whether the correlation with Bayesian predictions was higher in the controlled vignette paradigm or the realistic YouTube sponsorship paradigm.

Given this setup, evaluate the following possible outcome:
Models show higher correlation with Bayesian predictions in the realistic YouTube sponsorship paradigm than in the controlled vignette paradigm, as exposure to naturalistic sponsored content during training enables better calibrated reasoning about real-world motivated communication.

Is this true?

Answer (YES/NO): NO